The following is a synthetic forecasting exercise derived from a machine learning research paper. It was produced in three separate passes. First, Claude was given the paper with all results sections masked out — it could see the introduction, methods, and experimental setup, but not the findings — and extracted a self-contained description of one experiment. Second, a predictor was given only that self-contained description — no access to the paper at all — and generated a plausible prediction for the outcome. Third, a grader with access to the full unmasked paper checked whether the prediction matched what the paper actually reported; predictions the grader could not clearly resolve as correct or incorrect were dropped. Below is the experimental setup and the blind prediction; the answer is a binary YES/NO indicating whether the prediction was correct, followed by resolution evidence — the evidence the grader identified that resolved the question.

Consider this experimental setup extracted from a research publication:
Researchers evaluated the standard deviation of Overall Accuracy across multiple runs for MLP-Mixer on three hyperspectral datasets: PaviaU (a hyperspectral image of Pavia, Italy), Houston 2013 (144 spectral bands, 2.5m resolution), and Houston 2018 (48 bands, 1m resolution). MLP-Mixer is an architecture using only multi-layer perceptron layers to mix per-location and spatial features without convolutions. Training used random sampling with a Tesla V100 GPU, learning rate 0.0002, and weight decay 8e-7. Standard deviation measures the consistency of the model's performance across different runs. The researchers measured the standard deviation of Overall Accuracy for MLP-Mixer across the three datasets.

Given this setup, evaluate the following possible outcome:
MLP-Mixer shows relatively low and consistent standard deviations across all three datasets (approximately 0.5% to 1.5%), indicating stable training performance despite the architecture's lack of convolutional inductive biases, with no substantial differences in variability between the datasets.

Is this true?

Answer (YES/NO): NO